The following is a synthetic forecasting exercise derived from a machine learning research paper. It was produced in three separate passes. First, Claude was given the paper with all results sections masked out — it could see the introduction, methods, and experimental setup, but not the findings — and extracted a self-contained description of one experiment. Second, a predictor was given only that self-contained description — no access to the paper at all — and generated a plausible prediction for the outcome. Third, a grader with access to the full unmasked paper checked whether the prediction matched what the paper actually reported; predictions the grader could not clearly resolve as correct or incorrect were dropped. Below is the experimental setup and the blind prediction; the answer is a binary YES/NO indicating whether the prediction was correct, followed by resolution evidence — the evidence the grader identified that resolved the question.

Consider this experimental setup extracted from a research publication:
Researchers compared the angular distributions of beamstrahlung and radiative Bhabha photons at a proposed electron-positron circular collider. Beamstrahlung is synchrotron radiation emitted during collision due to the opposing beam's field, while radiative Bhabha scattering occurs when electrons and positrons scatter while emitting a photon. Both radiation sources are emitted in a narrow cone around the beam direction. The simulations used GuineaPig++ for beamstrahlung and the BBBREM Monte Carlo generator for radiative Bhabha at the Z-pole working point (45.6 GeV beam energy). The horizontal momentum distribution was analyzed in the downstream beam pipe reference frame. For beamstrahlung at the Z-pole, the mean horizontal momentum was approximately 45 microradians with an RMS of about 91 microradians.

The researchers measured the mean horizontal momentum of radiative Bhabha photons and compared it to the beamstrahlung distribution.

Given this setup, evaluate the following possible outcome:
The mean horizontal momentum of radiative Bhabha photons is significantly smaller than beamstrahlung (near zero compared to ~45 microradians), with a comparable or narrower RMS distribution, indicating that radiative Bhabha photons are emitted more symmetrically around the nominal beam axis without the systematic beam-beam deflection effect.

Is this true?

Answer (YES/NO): NO